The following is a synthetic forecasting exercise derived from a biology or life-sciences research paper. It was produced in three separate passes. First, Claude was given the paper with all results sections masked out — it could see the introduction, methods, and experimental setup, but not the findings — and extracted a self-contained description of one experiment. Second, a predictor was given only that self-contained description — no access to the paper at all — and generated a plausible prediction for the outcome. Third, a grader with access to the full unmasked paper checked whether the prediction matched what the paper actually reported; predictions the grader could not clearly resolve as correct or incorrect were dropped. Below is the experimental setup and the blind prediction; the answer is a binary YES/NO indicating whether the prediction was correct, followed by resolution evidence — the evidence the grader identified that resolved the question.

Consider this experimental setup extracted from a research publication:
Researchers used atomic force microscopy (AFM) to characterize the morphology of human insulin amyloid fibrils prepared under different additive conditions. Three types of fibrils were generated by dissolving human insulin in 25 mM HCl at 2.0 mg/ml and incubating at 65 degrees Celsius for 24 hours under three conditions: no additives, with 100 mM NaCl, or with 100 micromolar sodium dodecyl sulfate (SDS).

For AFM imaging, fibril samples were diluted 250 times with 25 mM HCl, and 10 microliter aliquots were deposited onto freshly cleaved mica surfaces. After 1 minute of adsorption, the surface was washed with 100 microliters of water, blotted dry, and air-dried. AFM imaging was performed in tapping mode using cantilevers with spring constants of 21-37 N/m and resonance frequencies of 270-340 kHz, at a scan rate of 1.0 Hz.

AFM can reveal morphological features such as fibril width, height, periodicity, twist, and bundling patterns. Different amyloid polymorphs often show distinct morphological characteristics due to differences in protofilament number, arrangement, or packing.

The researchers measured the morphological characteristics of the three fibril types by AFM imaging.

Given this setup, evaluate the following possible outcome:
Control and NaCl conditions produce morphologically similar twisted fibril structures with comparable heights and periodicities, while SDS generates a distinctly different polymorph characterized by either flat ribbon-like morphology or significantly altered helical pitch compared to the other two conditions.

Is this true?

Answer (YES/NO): NO